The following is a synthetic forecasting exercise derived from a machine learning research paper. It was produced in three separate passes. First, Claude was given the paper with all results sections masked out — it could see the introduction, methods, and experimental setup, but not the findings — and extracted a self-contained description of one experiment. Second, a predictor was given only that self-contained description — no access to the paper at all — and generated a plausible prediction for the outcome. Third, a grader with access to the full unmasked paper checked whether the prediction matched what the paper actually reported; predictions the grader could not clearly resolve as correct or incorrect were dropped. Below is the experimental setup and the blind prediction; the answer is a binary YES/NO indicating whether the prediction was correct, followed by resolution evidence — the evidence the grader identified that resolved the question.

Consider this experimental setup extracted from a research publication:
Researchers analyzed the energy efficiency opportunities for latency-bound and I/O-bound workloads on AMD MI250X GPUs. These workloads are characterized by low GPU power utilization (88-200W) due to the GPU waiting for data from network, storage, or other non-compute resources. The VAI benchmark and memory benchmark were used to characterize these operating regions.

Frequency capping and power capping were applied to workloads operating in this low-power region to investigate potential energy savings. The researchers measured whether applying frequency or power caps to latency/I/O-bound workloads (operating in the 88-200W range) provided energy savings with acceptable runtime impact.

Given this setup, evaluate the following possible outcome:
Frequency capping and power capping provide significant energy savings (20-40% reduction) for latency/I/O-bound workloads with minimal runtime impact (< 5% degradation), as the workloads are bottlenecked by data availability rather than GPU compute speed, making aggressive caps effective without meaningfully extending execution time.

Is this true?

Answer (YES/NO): NO